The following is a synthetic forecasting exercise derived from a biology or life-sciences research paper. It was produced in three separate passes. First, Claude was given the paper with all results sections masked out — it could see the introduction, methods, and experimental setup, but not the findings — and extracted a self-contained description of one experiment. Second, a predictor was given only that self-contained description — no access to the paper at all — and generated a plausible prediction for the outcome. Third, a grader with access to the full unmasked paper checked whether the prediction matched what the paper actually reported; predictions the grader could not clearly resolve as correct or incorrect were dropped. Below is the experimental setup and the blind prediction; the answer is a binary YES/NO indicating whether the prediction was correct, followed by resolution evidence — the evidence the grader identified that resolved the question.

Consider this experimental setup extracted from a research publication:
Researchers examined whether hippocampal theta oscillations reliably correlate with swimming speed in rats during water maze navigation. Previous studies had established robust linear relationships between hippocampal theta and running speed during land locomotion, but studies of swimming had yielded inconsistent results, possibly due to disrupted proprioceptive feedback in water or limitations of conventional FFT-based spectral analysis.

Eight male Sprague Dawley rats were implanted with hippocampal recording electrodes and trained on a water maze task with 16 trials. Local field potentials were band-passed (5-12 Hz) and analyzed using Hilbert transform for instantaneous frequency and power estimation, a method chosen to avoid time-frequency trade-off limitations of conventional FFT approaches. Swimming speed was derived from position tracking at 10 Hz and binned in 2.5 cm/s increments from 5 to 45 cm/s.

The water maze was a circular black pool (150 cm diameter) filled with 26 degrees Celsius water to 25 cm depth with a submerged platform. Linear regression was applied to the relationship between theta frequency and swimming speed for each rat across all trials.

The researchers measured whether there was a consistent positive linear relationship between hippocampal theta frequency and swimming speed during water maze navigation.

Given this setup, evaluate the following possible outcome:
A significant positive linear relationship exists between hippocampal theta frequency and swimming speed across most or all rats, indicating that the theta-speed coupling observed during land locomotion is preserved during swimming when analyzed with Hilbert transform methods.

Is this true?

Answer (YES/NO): YES